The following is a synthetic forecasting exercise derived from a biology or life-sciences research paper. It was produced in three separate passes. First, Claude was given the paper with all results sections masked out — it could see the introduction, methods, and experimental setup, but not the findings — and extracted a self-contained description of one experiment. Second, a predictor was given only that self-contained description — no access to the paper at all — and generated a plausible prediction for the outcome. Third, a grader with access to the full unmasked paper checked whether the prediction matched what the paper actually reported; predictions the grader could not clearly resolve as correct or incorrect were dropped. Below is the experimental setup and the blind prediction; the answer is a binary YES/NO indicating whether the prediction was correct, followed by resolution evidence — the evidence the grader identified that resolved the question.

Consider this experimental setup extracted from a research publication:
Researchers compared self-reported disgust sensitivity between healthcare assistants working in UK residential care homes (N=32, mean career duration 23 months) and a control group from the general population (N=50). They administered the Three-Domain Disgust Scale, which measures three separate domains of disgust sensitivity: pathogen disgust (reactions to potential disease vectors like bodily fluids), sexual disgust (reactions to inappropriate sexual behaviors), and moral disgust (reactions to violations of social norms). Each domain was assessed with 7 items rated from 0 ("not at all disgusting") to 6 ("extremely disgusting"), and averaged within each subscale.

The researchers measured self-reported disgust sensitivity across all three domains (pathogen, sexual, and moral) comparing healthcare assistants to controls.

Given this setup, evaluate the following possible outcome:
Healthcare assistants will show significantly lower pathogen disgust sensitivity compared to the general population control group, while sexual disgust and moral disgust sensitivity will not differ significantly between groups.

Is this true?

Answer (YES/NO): YES